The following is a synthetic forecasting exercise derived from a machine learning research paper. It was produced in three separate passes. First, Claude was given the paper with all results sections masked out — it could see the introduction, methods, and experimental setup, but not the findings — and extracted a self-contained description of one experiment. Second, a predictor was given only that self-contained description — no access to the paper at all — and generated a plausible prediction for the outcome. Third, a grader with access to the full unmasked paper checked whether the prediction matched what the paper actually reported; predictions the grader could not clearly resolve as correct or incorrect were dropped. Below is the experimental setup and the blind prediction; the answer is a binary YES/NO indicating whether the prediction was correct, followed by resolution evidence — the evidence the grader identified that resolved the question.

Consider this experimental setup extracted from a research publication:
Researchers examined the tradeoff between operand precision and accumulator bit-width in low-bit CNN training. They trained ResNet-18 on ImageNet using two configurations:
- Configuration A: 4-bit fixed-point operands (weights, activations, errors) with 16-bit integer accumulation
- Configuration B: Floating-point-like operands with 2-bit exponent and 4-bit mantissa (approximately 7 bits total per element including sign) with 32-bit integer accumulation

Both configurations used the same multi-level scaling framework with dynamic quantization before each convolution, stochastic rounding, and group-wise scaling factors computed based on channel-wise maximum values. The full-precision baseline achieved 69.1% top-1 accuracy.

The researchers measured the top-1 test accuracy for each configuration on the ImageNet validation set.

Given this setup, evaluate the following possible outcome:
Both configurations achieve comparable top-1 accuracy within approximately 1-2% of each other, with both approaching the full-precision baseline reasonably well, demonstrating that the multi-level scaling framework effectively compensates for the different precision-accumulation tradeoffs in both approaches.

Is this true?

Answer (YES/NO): YES